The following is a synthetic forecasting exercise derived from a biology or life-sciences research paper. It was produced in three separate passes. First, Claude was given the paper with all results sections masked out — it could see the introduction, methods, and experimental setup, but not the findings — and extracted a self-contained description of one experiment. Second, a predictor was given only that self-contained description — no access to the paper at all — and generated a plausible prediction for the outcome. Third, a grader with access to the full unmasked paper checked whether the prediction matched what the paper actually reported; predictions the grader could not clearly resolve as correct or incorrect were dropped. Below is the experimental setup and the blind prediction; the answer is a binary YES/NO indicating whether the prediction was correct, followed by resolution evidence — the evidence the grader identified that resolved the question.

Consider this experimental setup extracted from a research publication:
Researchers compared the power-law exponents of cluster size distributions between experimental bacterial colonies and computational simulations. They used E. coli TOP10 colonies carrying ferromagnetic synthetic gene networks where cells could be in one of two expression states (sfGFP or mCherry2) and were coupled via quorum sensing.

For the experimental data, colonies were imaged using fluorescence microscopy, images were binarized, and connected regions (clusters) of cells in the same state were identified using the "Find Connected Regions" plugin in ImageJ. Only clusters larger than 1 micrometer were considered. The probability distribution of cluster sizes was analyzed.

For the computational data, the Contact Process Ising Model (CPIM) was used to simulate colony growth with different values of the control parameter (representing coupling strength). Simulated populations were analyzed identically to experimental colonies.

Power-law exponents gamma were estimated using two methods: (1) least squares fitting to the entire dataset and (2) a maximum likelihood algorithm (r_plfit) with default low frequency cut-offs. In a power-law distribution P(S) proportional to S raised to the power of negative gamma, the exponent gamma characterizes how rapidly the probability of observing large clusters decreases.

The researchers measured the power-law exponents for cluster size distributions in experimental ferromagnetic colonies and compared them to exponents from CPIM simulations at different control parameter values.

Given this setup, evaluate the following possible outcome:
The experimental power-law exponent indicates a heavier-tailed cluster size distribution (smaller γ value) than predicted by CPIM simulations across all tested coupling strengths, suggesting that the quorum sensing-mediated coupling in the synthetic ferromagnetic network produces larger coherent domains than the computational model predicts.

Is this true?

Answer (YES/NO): NO